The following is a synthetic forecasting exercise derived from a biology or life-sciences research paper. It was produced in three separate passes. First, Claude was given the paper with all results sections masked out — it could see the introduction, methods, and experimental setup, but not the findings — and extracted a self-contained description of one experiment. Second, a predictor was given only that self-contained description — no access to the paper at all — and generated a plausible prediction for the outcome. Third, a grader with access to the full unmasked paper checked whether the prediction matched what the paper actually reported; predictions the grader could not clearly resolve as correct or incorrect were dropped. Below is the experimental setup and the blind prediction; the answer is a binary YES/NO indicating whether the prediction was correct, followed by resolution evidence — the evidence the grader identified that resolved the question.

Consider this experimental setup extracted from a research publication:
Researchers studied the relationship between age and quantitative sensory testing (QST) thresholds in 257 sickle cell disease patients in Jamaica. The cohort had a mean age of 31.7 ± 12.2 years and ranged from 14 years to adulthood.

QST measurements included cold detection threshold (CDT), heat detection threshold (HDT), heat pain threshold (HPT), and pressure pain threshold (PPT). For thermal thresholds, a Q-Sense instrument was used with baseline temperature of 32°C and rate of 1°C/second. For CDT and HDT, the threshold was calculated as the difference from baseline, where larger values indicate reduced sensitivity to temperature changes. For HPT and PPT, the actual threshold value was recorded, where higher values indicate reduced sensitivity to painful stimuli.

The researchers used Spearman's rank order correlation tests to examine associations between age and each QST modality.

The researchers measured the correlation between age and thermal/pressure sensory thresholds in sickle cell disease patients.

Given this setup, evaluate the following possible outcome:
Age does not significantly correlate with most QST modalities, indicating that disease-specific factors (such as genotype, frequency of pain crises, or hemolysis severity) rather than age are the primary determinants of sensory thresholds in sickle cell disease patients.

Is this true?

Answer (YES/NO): NO